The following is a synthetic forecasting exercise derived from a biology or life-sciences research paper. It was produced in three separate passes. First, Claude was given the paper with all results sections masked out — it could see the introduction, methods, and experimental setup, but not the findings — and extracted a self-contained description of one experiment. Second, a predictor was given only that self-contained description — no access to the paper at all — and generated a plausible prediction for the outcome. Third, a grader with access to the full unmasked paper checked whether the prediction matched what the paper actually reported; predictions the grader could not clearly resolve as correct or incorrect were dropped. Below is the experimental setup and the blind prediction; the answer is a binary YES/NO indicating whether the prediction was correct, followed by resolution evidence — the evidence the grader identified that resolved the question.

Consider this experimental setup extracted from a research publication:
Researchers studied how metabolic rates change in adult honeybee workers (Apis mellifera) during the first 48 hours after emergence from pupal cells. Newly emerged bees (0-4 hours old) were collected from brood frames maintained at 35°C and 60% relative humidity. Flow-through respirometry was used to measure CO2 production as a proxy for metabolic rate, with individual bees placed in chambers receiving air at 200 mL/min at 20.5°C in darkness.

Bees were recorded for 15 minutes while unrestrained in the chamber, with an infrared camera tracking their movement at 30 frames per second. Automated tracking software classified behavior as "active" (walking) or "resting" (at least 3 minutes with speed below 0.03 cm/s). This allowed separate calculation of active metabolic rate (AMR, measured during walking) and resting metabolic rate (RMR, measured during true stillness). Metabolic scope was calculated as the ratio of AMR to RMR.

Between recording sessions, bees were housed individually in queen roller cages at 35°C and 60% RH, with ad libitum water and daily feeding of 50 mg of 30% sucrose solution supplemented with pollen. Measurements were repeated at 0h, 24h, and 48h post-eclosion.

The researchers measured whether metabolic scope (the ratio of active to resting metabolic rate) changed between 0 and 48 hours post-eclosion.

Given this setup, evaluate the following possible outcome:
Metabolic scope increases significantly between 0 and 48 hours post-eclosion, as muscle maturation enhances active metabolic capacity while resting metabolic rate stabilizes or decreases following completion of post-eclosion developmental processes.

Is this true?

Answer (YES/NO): NO